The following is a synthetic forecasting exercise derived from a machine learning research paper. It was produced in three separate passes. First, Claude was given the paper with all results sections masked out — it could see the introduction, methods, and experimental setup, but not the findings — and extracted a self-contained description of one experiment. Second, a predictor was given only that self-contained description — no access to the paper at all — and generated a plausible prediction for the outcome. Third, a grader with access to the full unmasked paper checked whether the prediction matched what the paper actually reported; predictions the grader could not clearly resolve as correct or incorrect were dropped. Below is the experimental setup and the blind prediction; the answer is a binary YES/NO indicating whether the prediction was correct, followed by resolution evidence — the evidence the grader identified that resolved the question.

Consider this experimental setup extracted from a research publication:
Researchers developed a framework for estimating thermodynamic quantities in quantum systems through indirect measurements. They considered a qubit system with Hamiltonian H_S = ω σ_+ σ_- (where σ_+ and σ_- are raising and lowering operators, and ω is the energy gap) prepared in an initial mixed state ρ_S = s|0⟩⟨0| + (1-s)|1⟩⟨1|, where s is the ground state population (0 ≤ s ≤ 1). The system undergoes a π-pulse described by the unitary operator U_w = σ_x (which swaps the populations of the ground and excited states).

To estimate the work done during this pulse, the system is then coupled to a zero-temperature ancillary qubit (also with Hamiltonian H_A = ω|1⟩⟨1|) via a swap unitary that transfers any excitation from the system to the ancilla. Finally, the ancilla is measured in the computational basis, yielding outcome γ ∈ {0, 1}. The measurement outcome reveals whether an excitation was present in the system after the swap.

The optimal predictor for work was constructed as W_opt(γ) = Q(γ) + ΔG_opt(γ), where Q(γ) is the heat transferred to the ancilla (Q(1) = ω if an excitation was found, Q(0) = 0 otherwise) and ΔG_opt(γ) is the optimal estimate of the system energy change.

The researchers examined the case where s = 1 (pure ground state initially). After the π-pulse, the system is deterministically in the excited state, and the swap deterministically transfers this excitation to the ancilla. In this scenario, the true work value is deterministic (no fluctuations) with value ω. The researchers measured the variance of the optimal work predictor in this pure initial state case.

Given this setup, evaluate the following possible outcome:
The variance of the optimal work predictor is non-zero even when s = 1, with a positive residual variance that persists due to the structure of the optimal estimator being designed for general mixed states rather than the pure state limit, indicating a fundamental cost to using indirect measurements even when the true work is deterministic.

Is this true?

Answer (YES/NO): NO